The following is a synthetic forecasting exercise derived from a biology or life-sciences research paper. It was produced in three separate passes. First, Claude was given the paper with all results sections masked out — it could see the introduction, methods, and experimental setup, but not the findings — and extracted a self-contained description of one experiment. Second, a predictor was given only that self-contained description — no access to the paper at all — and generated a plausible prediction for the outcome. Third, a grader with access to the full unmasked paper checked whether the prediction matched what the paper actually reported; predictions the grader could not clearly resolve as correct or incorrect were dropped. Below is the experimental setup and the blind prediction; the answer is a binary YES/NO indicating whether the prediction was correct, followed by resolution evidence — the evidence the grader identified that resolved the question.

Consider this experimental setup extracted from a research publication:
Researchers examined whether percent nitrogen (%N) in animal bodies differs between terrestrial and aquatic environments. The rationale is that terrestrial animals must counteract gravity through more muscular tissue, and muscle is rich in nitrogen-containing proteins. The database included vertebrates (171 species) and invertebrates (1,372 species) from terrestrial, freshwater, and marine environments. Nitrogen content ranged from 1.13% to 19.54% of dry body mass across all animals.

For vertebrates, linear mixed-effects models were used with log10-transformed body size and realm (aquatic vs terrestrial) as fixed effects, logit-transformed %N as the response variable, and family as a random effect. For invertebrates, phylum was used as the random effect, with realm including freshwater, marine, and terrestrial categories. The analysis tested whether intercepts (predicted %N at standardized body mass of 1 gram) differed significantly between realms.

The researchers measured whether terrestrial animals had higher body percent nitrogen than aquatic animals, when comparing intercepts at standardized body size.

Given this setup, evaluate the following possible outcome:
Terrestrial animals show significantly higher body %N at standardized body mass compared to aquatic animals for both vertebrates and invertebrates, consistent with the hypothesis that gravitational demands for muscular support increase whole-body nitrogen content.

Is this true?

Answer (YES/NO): NO